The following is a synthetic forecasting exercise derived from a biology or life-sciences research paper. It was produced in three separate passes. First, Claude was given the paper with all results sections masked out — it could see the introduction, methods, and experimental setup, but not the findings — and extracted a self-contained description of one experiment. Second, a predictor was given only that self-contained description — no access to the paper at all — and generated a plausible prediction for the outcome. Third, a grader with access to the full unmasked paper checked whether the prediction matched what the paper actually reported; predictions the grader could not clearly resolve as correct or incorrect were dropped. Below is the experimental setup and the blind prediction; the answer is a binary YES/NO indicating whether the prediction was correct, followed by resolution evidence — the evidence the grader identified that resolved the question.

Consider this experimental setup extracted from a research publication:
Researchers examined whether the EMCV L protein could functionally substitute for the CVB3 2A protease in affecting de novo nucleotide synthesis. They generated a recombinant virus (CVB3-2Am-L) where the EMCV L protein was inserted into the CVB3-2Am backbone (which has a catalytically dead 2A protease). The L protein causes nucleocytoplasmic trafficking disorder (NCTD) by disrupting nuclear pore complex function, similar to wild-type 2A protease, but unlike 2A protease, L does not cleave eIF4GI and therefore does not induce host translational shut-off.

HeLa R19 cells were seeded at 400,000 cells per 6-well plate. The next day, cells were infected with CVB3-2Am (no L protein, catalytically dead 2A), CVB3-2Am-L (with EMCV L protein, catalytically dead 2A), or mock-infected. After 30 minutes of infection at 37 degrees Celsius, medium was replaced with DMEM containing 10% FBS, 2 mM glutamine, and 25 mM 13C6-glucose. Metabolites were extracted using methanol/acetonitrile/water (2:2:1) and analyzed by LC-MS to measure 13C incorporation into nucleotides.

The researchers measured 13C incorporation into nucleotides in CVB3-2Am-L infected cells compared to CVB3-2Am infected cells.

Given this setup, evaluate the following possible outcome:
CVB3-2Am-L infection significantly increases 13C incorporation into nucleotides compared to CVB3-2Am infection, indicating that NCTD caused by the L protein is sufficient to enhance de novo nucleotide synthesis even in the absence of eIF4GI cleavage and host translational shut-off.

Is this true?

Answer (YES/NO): NO